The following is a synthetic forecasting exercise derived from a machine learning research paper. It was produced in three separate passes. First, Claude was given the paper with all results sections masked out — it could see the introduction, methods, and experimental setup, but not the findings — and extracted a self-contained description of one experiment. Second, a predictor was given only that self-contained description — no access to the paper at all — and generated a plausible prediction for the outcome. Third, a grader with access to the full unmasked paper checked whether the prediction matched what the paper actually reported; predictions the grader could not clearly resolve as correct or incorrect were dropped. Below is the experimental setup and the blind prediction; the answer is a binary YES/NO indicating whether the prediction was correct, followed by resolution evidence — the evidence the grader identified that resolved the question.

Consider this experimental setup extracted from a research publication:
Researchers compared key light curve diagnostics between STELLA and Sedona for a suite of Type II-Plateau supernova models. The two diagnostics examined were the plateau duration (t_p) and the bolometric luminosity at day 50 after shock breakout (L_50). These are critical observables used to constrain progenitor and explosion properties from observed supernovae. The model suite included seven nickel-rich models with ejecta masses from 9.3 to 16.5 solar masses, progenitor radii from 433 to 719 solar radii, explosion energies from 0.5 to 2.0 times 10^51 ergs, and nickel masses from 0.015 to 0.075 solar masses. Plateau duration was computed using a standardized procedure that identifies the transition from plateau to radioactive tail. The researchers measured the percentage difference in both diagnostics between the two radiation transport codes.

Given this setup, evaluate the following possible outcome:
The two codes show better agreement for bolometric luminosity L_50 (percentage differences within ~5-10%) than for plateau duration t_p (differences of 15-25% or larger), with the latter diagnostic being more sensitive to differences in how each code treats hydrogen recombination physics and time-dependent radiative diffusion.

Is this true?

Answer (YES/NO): NO